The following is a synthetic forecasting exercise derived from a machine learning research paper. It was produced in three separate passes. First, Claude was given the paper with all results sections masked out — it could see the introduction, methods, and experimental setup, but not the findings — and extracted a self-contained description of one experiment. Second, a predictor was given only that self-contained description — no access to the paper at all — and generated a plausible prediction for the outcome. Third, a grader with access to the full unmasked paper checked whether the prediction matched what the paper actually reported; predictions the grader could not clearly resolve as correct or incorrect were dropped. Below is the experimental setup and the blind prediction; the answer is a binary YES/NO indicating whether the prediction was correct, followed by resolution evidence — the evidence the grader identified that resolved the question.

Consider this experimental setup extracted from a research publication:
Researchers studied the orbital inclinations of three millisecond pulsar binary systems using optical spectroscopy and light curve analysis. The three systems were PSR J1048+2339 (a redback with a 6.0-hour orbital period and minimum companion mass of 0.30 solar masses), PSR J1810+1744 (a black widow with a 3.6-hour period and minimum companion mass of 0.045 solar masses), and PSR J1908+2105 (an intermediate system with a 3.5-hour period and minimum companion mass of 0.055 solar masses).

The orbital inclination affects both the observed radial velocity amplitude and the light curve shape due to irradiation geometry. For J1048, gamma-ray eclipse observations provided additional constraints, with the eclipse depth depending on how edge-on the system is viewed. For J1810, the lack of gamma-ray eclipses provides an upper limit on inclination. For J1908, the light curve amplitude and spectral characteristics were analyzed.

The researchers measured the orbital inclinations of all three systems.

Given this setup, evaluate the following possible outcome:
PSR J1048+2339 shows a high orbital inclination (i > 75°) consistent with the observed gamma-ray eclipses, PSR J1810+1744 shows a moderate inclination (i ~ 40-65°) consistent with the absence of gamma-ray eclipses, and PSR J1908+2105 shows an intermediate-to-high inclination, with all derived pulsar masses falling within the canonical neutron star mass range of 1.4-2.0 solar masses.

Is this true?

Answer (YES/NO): NO